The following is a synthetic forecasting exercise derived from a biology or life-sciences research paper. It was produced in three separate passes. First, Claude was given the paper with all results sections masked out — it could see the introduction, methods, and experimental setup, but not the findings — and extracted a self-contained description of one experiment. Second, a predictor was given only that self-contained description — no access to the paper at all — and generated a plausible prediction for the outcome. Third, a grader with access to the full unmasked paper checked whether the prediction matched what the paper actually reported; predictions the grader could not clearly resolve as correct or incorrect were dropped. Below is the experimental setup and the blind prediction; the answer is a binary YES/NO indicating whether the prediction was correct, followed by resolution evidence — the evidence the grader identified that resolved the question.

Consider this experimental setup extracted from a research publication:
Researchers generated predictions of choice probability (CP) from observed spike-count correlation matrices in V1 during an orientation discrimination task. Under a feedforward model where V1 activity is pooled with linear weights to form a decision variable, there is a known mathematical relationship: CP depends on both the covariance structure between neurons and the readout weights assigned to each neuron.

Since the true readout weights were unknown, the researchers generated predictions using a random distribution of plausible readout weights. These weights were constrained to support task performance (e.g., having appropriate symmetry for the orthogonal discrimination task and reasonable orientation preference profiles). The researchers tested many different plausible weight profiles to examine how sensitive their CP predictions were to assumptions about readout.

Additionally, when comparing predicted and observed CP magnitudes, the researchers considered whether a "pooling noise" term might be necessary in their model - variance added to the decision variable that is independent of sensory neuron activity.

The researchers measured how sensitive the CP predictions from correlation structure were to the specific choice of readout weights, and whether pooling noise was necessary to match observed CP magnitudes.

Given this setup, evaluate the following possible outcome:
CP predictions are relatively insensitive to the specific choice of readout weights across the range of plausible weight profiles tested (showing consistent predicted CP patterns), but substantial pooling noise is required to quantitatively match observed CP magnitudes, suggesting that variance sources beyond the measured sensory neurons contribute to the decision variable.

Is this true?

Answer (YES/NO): YES